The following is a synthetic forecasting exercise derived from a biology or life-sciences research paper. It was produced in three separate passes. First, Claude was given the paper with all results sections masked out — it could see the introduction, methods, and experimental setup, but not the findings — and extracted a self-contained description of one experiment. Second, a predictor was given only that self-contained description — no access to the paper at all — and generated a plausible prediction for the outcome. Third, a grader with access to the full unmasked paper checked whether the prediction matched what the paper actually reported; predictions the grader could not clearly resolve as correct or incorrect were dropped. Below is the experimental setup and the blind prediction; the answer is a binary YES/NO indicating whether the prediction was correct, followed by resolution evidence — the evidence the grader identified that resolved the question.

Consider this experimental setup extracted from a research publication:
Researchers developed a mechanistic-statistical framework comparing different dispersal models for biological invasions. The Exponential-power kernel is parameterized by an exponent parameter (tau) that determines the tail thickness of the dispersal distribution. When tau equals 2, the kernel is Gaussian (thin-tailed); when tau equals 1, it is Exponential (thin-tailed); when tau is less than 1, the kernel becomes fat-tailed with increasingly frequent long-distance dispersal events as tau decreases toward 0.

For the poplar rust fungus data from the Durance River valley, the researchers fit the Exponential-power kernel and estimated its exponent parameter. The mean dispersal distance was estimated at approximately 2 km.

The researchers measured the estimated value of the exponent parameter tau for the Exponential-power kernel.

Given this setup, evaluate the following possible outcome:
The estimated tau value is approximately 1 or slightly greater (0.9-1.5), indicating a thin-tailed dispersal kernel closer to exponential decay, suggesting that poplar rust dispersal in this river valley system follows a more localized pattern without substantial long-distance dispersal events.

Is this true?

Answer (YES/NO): NO